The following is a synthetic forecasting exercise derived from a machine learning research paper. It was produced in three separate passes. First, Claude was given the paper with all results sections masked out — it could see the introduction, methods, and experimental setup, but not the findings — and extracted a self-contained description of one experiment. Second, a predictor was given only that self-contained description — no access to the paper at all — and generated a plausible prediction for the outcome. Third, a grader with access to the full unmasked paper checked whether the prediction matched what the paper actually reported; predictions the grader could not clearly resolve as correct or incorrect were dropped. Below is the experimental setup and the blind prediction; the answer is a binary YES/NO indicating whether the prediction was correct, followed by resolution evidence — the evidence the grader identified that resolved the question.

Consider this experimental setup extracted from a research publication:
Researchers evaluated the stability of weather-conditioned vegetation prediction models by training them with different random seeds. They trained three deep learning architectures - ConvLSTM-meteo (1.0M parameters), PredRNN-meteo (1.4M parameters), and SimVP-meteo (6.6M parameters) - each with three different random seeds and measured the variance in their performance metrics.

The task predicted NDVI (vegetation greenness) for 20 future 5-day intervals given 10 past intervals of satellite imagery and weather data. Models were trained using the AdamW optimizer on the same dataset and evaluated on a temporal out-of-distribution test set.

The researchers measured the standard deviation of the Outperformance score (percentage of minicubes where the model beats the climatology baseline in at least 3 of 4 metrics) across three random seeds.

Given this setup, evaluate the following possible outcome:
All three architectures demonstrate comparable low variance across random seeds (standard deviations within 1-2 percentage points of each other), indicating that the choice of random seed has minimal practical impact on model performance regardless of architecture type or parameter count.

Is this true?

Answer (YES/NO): NO